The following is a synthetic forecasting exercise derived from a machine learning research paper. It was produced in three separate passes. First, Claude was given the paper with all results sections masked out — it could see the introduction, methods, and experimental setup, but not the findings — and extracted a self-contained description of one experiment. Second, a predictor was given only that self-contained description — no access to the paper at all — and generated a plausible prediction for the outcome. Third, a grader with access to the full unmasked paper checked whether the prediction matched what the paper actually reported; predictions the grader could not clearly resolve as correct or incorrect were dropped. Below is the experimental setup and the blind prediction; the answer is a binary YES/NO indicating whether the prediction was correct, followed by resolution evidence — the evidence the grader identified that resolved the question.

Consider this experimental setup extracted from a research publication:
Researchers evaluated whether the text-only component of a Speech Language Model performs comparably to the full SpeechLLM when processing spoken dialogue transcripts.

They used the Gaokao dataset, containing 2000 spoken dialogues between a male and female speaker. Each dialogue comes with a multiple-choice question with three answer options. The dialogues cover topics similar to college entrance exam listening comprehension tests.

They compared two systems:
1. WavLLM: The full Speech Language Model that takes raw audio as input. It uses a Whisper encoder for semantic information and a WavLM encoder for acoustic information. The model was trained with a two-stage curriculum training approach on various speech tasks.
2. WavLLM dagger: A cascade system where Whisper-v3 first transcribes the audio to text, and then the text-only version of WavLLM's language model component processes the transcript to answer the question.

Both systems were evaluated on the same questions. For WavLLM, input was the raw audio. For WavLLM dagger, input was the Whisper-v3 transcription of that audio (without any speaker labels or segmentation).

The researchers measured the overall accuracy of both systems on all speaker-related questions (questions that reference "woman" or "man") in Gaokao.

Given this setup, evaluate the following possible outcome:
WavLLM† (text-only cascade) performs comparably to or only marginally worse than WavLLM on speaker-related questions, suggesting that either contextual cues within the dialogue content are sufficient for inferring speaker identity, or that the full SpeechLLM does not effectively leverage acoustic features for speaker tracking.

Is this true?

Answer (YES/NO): YES